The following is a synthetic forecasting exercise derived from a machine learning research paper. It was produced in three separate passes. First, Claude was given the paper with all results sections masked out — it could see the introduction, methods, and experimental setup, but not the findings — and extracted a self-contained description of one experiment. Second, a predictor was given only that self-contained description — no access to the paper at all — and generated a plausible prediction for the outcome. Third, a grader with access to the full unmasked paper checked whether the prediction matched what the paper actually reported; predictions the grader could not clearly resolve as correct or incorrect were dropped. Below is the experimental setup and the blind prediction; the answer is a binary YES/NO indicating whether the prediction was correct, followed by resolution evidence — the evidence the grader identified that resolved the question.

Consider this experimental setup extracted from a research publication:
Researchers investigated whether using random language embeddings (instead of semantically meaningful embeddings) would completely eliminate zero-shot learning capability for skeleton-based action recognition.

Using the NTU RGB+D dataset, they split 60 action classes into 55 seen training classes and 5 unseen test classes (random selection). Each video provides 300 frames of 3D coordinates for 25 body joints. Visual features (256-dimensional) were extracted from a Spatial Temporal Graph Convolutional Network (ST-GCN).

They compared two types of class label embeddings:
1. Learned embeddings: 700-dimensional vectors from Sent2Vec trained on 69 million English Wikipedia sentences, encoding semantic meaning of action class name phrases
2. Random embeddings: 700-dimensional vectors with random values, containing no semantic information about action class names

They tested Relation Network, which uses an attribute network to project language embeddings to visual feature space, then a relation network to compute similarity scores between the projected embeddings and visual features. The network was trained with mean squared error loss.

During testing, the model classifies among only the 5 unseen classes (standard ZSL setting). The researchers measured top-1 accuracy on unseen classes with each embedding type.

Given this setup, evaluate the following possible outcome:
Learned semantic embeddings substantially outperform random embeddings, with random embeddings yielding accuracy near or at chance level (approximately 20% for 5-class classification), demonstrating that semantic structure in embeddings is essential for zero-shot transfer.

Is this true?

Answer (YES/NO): NO